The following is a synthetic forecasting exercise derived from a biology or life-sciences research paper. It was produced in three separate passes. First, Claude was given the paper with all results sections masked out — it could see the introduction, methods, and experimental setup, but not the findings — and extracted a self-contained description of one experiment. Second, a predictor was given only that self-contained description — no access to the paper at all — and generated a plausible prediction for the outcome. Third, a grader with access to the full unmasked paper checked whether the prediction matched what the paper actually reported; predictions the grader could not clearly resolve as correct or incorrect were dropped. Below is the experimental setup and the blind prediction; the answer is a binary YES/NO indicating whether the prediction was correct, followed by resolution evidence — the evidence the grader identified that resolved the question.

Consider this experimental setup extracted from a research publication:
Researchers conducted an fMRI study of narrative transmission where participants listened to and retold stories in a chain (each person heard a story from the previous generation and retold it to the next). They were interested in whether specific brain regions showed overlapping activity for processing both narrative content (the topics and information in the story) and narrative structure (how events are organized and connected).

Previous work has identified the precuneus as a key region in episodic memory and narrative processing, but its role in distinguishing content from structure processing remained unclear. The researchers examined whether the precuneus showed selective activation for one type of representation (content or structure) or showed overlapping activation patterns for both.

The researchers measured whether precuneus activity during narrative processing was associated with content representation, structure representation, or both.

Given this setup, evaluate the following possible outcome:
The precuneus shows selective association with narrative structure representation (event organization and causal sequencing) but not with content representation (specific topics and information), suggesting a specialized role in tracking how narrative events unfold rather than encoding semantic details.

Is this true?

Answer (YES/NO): NO